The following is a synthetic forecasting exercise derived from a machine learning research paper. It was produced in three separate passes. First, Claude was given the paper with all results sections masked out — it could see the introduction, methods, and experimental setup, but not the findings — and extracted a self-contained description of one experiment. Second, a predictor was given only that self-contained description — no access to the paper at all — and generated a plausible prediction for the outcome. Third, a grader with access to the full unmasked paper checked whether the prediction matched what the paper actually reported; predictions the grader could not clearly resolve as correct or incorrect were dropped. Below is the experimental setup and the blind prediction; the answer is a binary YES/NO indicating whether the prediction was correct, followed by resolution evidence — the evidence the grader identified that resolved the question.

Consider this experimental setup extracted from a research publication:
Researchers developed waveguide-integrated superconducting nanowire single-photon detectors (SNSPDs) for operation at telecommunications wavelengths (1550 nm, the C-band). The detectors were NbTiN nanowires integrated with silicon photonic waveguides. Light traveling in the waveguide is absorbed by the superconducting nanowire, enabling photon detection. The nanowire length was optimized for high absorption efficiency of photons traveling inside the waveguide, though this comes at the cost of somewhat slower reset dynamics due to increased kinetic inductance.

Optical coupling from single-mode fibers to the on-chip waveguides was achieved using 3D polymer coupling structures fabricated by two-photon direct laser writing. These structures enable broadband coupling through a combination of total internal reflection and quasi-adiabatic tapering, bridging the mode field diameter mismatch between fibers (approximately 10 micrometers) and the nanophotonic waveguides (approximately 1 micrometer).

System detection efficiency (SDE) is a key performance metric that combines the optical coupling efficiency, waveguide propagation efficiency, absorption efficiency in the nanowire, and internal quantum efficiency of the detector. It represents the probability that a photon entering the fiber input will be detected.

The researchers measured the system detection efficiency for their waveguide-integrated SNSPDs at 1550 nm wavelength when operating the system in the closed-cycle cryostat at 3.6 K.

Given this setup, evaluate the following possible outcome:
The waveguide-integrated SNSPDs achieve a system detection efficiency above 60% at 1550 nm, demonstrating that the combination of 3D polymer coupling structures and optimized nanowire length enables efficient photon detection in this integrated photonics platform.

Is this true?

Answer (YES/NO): NO